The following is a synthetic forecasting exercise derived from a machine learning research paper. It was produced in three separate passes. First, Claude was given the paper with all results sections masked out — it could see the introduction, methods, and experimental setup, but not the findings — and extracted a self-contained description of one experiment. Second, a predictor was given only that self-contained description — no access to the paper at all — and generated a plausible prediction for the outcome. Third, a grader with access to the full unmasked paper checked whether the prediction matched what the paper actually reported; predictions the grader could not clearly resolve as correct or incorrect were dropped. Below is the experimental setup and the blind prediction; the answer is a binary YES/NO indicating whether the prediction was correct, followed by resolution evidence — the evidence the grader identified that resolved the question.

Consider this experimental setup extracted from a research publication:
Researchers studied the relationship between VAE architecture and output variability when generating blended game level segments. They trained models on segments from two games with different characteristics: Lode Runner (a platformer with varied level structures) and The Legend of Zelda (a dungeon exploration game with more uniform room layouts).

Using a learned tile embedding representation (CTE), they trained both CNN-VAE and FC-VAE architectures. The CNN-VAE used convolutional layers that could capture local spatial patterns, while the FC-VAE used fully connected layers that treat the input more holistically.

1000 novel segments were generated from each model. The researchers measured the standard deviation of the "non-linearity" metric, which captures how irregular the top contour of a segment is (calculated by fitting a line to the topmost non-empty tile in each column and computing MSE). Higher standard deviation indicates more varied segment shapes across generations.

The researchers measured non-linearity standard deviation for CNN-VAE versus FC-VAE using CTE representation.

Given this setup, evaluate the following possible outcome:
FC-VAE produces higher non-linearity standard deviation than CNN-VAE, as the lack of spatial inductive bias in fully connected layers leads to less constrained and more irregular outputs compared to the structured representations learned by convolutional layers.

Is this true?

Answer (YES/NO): NO